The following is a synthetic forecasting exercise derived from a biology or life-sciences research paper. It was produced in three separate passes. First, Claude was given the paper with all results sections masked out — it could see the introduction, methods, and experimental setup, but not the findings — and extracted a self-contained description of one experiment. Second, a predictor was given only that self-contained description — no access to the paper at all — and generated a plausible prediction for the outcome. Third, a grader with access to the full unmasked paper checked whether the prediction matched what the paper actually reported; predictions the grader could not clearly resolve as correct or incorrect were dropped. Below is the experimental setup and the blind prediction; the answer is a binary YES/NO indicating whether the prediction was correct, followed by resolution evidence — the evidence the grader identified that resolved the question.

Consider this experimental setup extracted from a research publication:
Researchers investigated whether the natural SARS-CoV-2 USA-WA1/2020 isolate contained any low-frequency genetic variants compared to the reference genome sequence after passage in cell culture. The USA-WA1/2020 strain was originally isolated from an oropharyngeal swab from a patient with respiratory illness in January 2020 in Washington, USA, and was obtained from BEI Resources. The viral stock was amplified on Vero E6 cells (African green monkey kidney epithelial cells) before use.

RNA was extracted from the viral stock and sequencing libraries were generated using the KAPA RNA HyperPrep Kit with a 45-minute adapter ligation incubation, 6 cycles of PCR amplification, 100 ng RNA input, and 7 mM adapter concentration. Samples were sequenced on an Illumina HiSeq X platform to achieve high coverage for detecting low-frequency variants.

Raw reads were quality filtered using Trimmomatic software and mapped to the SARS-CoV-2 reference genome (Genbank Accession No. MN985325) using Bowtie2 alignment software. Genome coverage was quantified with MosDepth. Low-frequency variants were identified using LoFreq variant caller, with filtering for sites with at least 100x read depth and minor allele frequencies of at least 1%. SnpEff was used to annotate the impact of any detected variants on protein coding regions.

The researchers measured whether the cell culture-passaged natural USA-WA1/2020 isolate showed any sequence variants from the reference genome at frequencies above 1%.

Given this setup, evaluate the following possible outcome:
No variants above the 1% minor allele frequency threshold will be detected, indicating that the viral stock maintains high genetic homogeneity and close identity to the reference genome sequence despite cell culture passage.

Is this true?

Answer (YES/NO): NO